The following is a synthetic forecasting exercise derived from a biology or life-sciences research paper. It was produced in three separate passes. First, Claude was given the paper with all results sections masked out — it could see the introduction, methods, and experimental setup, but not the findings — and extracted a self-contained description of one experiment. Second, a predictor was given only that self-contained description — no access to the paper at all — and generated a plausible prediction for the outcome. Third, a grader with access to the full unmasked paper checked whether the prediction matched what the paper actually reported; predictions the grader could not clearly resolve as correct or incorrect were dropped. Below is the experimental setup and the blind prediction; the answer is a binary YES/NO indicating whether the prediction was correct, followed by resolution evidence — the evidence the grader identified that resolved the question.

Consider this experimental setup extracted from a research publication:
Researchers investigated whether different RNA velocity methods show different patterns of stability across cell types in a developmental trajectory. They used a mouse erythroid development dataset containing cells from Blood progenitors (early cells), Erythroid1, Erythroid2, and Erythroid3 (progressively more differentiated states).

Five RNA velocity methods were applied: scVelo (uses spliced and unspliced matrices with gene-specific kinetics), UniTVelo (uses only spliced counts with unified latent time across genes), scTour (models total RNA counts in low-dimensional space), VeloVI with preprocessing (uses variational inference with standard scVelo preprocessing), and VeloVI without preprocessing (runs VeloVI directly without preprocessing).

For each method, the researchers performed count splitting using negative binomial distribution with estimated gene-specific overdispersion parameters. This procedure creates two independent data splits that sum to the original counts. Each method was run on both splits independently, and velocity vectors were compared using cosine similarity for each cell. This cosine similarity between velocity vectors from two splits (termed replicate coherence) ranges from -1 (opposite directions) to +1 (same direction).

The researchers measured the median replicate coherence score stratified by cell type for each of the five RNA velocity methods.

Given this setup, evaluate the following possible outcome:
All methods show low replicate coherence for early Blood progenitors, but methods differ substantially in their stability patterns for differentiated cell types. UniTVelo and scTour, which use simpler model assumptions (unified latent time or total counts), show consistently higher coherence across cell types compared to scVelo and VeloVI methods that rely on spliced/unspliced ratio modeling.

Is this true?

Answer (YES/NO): NO